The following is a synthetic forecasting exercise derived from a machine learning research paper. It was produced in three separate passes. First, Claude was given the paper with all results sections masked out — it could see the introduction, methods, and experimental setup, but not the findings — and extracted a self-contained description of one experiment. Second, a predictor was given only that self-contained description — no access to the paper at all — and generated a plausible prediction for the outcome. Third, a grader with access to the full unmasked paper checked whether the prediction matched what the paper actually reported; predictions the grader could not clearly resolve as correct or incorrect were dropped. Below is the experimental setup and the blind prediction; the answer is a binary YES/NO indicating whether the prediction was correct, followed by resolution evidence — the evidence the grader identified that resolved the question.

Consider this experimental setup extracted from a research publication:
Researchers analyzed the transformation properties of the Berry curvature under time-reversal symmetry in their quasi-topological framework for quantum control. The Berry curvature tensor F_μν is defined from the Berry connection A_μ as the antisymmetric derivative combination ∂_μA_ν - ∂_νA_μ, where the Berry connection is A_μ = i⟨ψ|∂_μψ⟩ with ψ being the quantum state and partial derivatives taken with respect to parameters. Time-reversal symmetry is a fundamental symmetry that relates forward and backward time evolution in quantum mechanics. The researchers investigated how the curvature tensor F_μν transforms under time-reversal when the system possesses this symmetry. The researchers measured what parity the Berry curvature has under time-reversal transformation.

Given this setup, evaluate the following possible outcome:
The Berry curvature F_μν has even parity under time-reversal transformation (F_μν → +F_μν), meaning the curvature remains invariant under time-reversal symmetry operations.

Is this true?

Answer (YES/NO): NO